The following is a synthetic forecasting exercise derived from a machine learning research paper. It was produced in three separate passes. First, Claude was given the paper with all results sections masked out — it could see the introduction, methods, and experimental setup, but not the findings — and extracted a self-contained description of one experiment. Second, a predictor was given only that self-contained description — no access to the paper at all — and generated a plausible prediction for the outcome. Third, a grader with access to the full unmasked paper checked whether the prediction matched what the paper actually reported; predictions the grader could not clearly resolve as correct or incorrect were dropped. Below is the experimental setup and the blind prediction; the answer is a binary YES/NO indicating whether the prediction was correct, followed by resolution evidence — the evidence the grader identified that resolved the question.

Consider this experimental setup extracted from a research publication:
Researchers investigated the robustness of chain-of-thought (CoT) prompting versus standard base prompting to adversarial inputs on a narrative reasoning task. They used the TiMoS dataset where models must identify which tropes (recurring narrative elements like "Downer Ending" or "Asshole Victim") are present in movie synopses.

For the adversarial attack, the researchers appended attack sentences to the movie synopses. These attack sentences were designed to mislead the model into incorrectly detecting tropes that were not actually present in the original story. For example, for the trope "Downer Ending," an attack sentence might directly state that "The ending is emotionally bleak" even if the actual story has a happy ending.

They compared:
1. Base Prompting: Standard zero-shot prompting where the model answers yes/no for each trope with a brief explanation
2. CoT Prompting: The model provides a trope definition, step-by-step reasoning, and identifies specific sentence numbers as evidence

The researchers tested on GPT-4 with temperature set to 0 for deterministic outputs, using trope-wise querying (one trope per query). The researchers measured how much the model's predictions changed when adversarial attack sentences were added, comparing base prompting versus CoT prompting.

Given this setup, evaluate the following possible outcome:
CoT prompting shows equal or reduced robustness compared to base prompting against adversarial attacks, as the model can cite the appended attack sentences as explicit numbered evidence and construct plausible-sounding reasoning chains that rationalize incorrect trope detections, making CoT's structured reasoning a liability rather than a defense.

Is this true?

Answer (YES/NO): YES